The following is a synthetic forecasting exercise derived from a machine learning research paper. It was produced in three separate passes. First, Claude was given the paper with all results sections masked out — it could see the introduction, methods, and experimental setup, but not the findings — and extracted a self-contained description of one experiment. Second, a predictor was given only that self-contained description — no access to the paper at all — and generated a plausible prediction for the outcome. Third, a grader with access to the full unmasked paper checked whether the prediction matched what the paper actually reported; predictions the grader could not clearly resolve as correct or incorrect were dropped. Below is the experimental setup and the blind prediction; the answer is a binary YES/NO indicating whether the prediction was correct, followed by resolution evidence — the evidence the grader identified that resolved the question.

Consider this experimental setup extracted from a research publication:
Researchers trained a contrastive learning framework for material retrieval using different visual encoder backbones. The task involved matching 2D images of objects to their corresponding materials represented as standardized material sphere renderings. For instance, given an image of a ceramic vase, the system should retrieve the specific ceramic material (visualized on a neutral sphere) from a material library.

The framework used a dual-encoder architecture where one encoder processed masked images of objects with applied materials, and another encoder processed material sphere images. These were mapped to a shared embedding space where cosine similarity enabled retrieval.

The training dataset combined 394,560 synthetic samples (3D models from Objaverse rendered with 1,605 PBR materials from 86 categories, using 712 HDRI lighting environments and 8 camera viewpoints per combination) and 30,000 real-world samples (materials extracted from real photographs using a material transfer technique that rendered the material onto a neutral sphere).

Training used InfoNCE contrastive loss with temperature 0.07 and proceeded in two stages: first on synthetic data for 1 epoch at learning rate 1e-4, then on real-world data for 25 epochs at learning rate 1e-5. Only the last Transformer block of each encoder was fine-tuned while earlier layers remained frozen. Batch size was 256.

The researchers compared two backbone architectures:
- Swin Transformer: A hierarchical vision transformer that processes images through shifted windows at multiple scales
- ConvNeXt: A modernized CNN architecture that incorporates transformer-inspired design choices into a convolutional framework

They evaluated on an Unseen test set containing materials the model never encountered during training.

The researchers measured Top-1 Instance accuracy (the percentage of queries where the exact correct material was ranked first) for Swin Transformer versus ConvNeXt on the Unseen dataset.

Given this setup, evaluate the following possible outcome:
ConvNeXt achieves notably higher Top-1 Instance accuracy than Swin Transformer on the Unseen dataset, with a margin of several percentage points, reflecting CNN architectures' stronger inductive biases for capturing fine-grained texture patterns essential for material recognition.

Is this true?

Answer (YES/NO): NO